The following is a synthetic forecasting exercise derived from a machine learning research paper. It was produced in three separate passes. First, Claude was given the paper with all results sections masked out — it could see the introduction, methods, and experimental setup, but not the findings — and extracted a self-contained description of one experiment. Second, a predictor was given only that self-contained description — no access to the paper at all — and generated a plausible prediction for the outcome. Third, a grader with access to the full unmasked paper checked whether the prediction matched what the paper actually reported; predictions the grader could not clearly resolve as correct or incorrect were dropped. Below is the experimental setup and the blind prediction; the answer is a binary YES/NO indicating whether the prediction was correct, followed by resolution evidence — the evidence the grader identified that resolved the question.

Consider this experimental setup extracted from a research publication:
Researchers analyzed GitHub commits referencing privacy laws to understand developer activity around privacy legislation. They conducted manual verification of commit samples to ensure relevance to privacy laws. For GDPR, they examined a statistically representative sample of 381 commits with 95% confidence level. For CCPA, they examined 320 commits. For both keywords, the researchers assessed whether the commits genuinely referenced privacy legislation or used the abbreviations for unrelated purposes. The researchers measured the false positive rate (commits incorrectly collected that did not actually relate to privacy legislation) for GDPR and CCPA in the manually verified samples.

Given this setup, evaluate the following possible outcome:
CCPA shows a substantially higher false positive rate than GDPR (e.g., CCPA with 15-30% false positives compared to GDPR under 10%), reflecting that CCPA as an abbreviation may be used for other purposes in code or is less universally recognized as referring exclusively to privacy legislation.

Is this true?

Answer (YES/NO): NO